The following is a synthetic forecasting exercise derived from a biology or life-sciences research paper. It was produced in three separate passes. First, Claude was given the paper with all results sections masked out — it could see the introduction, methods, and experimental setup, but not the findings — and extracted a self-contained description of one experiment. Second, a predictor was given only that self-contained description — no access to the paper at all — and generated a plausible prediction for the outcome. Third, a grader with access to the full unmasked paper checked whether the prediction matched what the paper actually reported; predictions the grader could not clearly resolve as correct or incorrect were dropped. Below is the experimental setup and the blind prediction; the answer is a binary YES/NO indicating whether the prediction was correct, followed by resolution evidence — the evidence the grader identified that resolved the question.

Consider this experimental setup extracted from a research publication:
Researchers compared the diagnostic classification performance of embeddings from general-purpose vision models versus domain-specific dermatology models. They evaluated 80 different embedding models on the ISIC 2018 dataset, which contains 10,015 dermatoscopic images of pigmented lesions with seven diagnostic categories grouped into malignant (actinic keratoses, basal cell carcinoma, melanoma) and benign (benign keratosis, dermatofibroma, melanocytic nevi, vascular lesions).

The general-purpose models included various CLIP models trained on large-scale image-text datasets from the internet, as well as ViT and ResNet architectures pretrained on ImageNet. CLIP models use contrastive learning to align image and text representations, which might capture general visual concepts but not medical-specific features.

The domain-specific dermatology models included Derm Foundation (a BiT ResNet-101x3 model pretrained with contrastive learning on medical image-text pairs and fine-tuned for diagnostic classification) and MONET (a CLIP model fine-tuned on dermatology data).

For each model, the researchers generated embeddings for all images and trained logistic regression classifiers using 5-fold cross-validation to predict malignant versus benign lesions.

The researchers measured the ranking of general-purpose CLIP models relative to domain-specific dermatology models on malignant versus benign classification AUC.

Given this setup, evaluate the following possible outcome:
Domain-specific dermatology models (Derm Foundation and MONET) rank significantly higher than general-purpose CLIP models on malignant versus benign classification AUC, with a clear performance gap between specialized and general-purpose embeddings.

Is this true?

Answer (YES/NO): NO